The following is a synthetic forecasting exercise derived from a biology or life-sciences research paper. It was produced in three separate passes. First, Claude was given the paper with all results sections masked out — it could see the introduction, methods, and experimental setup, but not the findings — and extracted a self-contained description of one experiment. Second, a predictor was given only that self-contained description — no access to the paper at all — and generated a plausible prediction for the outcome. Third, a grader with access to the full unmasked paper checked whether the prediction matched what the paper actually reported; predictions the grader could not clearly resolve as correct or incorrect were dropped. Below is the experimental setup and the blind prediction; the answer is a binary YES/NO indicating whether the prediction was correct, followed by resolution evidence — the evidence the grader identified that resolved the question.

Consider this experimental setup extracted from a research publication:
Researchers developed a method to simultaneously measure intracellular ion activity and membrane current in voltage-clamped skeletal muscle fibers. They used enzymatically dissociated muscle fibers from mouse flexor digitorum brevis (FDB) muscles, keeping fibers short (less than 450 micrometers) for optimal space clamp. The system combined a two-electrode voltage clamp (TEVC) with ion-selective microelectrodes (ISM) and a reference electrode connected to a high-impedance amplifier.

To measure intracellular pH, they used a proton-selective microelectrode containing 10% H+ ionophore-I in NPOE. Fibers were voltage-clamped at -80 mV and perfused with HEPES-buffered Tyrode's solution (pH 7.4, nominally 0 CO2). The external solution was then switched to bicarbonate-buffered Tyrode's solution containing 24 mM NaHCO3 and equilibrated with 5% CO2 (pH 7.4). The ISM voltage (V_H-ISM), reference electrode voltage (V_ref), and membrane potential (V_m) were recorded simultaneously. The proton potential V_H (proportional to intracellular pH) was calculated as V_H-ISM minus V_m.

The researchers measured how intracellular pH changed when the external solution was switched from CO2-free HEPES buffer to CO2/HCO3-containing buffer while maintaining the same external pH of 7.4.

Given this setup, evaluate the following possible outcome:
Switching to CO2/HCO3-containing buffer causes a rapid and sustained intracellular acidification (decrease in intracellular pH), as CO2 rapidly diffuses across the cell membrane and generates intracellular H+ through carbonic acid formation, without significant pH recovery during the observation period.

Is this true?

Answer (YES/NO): YES